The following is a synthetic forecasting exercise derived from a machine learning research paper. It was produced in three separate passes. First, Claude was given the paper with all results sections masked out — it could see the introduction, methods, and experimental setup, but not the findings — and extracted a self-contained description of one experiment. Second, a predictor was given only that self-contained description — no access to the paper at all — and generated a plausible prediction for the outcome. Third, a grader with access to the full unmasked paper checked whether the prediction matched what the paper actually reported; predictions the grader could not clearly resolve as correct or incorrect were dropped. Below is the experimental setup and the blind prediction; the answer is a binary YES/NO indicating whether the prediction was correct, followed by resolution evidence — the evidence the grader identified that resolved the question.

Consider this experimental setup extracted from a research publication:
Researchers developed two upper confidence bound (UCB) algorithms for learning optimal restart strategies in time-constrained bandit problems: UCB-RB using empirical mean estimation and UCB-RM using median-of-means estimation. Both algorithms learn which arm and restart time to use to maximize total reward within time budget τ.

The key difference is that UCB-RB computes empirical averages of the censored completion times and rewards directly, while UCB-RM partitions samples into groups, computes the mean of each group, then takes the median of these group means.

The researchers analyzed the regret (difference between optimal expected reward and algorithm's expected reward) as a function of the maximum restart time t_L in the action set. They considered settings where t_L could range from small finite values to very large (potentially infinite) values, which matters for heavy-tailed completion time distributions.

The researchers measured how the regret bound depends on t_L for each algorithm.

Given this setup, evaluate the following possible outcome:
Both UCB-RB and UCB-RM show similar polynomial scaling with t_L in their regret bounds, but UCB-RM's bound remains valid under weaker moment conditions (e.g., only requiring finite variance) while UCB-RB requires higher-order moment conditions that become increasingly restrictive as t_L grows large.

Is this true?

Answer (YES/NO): NO